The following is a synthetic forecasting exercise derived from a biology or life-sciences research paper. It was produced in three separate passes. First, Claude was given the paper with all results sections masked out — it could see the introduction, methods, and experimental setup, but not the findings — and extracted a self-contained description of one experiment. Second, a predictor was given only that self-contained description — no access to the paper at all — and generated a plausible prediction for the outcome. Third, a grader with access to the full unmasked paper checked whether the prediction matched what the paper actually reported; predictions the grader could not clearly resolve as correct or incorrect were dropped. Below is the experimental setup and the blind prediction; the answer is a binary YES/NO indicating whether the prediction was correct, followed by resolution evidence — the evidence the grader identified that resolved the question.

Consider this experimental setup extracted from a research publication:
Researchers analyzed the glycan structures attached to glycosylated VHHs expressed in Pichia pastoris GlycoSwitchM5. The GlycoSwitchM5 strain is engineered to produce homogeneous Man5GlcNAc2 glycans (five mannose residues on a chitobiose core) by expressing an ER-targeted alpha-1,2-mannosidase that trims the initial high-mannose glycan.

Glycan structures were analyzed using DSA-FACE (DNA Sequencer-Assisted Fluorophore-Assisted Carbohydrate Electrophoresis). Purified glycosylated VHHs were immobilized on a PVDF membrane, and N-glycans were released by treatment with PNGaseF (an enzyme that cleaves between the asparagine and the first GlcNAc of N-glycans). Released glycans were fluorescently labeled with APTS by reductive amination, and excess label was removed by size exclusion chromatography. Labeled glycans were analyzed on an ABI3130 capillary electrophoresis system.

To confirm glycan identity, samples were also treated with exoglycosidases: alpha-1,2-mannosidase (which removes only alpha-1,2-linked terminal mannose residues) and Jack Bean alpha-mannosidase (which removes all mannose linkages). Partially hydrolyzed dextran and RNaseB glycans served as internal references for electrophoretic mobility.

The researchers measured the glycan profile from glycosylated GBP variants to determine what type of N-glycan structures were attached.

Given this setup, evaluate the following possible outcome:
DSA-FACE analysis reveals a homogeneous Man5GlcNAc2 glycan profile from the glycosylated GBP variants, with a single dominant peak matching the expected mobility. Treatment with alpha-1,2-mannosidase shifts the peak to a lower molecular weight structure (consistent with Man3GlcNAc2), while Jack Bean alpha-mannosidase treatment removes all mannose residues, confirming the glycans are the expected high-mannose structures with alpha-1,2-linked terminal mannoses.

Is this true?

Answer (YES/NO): NO